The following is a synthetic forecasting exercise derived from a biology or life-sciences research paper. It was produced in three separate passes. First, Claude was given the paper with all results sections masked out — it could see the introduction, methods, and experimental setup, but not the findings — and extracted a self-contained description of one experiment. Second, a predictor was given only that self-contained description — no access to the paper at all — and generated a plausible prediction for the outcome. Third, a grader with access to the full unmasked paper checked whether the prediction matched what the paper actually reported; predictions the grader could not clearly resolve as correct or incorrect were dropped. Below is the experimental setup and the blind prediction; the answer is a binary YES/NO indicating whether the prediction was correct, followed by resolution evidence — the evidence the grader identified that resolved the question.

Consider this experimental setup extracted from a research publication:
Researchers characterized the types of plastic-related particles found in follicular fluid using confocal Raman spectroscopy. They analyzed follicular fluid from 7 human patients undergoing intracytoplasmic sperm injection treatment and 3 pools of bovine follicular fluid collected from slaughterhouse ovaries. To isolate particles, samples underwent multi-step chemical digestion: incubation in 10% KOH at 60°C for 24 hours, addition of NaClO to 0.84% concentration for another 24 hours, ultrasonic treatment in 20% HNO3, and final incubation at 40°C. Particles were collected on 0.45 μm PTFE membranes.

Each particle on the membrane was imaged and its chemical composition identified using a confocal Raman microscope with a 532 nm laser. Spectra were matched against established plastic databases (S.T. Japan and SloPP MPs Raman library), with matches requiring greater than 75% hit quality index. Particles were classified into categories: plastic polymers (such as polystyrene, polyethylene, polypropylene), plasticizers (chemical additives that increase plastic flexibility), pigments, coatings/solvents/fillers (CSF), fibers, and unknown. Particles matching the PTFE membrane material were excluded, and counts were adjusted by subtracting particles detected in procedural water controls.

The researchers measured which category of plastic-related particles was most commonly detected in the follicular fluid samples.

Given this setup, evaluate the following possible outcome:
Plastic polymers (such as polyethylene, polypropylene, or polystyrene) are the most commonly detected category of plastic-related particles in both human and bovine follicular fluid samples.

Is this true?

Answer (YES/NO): NO